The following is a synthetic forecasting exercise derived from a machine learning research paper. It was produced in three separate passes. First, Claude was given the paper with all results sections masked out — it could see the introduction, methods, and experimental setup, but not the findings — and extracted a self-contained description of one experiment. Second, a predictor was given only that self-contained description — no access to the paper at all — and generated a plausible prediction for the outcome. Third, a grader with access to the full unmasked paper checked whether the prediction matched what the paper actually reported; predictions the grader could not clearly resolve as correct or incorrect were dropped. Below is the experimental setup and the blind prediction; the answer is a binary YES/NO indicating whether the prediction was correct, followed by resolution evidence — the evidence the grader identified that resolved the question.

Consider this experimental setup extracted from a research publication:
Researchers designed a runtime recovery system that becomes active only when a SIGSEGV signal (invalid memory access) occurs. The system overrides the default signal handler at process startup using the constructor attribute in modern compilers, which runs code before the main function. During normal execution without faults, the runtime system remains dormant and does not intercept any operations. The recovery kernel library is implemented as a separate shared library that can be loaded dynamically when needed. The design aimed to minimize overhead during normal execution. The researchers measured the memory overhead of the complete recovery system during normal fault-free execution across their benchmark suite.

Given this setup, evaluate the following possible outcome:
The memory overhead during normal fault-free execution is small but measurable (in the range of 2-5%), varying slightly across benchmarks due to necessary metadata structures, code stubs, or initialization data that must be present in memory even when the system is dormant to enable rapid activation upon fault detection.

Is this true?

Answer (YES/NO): NO